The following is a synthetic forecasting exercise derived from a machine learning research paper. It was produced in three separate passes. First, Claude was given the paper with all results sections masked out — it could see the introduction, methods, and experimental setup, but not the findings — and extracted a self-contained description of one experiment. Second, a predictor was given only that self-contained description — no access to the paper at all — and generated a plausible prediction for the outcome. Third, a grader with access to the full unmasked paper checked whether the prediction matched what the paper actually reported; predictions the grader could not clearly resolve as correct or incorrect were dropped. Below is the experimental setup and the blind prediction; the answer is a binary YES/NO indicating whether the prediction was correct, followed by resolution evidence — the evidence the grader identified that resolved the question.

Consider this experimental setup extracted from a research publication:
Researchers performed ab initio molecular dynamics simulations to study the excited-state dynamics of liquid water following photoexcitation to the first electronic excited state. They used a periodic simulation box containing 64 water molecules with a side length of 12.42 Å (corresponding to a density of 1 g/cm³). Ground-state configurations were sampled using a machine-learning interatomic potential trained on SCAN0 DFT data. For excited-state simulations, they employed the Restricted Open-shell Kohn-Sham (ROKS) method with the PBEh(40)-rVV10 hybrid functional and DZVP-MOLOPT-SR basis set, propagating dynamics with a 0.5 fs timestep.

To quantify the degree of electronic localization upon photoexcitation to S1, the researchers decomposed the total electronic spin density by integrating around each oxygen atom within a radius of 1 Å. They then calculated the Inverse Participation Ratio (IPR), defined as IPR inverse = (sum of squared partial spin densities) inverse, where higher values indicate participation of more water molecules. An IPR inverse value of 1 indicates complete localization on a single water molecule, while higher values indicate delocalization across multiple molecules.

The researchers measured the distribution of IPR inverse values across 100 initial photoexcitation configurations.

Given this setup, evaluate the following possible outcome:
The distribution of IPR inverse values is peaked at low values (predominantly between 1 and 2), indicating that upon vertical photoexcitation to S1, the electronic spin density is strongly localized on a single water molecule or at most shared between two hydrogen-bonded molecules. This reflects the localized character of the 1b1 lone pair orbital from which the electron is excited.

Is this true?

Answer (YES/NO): YES